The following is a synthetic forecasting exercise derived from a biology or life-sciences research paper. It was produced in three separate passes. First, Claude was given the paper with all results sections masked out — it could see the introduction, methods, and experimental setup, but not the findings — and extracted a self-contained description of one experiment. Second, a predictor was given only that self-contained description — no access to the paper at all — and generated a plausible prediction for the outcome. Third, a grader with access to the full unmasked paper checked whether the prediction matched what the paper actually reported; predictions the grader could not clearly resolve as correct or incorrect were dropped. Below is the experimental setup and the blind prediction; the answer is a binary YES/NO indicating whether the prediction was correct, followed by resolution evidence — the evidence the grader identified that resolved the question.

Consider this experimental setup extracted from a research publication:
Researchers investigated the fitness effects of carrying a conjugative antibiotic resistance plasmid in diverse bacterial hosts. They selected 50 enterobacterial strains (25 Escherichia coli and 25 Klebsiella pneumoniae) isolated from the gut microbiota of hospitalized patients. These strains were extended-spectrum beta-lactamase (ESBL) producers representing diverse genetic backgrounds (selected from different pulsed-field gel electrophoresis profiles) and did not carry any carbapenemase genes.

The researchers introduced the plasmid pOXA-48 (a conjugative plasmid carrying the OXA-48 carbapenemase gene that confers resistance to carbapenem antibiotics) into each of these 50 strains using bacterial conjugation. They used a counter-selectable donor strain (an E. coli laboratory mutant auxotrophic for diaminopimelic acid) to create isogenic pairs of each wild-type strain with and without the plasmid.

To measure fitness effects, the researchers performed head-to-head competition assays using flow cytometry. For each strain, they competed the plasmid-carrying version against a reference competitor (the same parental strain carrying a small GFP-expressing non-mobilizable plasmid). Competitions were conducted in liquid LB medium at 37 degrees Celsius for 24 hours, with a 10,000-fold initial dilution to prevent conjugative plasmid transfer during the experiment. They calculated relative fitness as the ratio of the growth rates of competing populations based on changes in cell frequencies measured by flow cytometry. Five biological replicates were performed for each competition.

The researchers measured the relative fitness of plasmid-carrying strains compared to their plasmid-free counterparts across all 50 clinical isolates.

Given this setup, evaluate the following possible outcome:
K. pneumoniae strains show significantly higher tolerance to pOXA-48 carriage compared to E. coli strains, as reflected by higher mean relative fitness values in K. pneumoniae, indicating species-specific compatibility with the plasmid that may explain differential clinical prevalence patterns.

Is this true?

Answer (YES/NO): NO